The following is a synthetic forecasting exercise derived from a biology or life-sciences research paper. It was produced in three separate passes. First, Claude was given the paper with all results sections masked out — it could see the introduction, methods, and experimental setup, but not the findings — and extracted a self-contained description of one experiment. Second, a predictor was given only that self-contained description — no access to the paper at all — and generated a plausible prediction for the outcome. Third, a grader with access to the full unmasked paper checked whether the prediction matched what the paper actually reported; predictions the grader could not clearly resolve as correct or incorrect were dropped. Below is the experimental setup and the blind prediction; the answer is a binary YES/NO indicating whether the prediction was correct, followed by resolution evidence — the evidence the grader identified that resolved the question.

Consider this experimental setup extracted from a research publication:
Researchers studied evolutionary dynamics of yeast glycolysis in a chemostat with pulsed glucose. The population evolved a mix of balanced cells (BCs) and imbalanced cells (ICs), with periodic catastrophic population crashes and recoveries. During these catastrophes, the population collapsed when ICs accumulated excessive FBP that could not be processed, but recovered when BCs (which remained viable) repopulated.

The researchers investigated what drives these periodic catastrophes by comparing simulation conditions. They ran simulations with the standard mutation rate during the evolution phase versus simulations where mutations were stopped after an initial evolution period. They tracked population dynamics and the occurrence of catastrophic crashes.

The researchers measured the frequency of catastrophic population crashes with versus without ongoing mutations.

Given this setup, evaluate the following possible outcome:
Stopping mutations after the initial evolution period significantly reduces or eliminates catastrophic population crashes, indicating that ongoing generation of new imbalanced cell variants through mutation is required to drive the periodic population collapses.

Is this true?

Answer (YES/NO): YES